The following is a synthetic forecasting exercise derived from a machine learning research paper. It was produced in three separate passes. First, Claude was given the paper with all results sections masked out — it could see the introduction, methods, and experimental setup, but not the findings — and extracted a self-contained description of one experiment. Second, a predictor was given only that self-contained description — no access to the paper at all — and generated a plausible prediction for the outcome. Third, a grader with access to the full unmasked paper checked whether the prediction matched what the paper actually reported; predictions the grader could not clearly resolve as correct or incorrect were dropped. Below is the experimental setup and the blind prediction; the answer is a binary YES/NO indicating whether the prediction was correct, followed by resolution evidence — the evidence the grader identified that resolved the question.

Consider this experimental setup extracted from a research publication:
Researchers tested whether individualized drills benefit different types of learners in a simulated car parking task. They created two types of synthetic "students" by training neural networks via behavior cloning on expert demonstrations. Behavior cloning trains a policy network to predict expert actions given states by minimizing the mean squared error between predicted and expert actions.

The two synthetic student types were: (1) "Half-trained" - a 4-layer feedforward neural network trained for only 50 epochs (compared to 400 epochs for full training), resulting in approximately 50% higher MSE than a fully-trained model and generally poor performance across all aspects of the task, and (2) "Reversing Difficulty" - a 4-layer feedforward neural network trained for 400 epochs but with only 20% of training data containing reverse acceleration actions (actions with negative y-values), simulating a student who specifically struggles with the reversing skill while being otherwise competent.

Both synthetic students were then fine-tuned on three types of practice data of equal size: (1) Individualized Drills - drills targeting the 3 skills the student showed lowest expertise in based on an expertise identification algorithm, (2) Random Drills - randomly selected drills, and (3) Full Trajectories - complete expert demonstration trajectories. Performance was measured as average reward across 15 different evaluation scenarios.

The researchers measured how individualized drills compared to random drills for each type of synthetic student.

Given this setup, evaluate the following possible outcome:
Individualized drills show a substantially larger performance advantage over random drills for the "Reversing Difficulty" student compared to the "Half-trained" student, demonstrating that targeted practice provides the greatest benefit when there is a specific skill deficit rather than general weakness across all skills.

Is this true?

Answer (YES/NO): YES